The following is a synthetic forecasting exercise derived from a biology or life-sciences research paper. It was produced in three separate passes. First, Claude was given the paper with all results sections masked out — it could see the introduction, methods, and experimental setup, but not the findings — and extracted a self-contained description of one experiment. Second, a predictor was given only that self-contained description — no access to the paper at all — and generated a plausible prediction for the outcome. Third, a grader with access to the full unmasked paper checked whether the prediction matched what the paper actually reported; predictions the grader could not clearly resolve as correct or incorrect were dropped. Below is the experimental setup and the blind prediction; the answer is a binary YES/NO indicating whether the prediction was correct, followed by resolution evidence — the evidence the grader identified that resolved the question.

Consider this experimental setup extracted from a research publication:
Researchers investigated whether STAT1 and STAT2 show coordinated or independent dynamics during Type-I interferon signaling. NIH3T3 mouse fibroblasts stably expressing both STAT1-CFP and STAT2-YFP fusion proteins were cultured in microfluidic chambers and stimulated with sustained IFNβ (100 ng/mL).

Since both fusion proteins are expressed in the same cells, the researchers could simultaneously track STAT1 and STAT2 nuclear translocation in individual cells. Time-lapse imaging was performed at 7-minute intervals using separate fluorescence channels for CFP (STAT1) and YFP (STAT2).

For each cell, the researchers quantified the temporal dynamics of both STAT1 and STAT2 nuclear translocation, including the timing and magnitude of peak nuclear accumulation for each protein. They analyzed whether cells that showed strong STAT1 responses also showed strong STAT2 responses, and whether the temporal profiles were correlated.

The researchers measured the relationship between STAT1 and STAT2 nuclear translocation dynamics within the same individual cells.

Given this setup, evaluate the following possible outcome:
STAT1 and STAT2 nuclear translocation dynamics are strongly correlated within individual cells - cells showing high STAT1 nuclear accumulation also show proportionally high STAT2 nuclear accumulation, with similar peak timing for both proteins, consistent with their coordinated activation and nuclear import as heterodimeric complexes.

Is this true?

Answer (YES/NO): YES